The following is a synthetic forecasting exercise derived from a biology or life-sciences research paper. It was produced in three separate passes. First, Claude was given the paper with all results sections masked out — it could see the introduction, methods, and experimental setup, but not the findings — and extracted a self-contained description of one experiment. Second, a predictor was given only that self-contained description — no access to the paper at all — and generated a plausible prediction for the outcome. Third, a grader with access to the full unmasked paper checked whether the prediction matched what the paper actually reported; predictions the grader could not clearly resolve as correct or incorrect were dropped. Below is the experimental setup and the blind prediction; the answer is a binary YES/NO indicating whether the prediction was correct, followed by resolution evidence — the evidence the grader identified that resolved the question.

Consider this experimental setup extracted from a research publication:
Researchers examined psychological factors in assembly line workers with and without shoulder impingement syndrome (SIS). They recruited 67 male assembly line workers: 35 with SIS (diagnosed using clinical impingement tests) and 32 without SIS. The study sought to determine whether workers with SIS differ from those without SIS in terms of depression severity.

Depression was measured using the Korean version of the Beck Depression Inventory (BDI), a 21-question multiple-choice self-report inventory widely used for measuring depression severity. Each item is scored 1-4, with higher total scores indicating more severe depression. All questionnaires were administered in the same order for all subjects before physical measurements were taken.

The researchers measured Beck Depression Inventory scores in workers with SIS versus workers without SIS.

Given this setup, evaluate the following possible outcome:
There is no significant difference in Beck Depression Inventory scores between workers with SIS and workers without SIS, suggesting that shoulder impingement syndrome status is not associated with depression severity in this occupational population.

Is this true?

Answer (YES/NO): YES